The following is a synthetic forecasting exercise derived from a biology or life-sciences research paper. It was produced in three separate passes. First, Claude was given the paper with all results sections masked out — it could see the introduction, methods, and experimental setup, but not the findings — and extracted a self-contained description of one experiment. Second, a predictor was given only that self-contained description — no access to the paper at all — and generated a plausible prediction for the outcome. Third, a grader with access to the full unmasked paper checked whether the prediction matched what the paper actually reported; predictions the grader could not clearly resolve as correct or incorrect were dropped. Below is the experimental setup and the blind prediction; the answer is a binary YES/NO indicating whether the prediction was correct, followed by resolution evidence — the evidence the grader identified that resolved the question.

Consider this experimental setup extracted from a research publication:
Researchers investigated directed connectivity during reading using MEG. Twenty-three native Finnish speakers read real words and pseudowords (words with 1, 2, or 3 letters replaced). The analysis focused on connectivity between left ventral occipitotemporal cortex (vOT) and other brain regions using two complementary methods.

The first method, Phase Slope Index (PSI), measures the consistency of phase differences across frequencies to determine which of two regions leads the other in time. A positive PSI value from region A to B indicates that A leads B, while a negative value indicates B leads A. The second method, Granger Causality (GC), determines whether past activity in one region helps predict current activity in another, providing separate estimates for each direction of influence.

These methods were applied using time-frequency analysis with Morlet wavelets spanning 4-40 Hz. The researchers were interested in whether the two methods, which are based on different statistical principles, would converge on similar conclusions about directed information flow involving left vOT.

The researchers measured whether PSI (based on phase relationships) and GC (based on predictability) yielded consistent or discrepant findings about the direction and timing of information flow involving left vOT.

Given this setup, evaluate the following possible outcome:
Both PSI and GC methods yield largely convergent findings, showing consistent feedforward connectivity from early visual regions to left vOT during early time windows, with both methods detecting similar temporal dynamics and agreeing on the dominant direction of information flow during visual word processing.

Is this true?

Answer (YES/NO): NO